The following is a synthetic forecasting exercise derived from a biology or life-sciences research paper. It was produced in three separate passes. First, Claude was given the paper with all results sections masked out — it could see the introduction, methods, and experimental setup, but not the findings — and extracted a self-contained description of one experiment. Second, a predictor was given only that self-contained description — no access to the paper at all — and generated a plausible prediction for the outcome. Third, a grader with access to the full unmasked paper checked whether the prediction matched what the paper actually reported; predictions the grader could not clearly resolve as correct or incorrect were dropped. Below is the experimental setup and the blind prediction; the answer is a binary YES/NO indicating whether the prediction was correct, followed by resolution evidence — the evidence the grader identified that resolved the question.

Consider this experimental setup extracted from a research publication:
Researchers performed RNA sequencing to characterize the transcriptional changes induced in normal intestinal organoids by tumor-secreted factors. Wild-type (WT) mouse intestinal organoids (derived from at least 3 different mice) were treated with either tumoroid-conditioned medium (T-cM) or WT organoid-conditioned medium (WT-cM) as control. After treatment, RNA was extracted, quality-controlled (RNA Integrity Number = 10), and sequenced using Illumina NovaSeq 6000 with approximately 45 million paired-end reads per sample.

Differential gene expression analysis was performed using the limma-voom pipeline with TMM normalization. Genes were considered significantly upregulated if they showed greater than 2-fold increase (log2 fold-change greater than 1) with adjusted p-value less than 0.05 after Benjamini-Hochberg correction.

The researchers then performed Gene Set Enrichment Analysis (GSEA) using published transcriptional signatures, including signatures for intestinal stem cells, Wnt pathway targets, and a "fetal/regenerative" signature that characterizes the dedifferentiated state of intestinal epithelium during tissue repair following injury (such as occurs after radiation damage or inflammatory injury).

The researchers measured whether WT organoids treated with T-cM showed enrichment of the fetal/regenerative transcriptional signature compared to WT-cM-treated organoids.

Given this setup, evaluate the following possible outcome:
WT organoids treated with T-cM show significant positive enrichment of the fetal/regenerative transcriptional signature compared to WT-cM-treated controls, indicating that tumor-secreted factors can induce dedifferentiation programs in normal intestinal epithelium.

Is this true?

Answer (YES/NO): YES